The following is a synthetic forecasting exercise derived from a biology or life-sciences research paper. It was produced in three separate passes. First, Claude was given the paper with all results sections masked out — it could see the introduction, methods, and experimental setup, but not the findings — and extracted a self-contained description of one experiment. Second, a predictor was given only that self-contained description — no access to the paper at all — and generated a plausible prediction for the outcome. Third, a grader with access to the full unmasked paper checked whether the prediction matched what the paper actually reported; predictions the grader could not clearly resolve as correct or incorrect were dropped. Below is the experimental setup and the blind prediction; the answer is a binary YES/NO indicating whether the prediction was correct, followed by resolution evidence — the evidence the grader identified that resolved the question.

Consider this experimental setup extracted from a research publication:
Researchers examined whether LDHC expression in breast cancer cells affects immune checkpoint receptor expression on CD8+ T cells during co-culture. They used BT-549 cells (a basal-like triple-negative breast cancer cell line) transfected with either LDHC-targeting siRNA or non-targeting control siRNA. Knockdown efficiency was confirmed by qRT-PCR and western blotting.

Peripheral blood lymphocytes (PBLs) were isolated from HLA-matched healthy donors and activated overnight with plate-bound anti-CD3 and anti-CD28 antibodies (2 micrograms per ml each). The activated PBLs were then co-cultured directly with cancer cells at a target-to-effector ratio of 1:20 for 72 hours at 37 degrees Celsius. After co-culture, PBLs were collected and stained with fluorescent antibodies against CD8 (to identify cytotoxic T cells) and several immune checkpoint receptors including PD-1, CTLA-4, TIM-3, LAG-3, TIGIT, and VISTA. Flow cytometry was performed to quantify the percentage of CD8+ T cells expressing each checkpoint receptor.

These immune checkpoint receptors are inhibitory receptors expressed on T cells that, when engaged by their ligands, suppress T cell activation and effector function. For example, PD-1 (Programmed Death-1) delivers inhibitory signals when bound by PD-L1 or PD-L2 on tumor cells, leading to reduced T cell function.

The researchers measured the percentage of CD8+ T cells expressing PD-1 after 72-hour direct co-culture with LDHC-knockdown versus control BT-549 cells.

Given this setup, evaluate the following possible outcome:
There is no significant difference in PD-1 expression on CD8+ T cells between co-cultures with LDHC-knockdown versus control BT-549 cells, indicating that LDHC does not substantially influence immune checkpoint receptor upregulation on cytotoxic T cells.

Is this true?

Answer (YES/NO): YES